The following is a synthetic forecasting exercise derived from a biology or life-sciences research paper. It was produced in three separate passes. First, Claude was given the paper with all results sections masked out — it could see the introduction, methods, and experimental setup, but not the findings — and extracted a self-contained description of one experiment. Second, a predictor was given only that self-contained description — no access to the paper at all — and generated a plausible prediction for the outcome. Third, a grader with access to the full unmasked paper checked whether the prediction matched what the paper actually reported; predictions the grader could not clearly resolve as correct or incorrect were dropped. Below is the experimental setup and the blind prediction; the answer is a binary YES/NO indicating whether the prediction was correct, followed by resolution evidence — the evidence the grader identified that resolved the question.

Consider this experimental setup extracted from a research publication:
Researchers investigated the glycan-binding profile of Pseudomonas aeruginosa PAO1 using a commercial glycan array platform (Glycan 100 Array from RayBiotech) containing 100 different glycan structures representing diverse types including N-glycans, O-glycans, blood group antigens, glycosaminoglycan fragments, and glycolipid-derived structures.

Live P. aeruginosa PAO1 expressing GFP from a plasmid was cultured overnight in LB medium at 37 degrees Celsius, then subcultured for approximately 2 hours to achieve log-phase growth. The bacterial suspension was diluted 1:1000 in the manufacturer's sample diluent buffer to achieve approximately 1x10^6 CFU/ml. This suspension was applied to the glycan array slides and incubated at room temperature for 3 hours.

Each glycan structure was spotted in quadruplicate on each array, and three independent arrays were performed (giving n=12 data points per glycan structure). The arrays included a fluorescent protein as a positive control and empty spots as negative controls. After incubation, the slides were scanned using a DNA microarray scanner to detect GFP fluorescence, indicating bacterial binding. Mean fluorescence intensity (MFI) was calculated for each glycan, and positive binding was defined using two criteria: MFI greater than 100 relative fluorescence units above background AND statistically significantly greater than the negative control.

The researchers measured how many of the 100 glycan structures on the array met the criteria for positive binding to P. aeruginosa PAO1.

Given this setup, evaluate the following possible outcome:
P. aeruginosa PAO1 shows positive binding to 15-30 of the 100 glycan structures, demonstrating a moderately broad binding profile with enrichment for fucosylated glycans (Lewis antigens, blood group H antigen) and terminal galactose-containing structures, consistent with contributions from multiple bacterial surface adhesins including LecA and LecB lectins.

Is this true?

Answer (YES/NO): NO